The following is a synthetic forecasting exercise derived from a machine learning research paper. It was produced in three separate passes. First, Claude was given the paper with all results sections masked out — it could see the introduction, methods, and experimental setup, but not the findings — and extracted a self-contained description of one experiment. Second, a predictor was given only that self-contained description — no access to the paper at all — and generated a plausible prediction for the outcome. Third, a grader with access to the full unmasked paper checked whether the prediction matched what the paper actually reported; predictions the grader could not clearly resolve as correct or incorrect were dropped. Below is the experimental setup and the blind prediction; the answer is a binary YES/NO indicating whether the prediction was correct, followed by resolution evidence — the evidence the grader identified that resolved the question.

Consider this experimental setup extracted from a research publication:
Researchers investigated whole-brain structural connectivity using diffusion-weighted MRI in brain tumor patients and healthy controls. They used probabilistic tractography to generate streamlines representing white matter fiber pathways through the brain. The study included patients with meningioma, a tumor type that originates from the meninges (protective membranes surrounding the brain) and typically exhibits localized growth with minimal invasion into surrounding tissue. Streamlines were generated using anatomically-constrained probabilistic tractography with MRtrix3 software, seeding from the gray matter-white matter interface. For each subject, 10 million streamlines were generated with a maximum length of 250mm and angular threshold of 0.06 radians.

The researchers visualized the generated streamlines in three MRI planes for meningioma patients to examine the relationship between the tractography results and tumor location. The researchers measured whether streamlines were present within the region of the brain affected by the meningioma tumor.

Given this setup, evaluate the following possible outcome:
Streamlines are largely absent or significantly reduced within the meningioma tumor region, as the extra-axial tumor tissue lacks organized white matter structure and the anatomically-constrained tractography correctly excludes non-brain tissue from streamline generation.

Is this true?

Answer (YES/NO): YES